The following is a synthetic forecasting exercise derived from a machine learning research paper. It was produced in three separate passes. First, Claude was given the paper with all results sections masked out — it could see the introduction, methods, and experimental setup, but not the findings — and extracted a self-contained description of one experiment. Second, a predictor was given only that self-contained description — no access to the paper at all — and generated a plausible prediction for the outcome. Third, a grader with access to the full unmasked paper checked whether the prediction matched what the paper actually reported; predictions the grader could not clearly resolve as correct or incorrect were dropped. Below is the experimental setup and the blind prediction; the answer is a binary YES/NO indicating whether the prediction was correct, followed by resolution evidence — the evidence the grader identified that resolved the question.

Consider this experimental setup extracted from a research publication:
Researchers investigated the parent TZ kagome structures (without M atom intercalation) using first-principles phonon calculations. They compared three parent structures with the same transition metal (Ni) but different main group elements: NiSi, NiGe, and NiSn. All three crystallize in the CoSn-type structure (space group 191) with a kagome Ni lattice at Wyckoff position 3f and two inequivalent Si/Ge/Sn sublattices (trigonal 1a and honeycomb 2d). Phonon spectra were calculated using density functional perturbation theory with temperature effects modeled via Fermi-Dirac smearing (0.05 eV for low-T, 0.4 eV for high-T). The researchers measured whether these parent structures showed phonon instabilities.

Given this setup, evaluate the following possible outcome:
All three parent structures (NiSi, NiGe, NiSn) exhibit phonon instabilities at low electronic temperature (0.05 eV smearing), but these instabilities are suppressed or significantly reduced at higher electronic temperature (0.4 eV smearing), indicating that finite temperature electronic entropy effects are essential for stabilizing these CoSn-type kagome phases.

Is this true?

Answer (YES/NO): NO